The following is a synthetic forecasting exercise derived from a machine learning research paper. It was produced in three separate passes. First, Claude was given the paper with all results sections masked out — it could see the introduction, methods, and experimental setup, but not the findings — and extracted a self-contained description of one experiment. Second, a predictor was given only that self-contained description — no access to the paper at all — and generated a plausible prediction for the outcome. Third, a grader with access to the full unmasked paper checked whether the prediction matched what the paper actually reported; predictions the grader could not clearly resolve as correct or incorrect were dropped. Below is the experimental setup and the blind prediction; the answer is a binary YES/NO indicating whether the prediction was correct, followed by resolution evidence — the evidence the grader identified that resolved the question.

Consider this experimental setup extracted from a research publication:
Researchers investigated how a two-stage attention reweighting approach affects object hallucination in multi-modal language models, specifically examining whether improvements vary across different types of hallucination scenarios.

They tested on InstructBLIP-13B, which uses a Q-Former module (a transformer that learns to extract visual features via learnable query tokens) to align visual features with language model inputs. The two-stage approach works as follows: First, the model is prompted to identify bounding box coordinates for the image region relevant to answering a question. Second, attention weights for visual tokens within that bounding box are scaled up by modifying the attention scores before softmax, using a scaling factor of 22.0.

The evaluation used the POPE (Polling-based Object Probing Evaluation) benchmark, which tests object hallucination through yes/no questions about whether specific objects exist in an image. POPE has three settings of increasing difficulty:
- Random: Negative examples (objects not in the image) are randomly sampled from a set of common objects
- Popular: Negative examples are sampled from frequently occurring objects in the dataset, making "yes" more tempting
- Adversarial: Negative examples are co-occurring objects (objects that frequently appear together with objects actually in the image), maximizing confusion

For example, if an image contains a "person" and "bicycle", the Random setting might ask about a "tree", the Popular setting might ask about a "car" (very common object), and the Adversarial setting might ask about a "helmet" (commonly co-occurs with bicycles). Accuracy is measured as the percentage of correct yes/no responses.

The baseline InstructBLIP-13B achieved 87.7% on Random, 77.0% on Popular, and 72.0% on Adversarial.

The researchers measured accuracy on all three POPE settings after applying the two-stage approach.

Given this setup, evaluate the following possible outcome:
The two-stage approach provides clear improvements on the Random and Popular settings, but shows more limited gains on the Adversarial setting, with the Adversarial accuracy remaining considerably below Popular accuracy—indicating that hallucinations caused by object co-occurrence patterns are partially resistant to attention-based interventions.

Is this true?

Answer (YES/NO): NO